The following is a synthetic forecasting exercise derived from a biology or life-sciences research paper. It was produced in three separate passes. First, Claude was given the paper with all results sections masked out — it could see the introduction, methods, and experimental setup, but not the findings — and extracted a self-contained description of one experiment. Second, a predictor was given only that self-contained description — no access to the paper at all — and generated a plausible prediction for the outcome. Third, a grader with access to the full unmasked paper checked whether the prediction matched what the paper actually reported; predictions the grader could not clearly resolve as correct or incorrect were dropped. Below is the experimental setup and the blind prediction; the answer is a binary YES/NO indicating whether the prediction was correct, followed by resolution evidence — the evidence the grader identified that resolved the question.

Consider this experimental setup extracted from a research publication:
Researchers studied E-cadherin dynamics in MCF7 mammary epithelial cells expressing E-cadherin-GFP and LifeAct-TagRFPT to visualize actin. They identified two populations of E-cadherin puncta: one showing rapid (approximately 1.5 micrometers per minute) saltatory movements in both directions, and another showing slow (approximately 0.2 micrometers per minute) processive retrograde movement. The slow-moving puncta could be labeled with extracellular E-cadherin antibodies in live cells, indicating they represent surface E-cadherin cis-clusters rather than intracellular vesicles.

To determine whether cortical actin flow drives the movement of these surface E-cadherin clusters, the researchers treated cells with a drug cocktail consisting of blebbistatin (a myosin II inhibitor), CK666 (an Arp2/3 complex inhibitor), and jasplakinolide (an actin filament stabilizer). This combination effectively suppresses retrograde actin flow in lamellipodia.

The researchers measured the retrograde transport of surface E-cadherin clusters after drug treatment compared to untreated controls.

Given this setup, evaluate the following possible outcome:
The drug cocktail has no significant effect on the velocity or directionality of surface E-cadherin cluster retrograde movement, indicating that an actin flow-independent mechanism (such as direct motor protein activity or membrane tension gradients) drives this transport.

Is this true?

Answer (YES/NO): NO